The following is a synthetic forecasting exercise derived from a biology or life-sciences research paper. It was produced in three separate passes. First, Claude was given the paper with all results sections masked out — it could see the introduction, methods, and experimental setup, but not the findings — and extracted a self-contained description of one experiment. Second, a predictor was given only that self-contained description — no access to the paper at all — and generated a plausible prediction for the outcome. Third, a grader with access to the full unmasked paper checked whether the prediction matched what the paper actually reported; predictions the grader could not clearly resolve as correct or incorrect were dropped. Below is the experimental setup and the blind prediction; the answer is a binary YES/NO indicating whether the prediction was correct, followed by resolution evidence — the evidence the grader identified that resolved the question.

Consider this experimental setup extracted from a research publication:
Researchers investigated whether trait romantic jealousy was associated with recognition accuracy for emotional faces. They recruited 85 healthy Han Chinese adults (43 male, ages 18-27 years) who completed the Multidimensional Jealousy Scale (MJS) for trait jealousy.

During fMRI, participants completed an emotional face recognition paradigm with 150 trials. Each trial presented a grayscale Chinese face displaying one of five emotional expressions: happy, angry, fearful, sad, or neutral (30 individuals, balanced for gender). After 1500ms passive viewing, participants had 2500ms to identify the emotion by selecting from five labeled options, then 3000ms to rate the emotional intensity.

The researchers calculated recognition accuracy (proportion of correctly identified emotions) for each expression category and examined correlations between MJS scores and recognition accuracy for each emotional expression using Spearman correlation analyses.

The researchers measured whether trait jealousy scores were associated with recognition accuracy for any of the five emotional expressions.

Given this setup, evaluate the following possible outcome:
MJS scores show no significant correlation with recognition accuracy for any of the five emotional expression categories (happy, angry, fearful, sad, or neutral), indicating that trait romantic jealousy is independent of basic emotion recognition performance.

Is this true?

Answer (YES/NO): YES